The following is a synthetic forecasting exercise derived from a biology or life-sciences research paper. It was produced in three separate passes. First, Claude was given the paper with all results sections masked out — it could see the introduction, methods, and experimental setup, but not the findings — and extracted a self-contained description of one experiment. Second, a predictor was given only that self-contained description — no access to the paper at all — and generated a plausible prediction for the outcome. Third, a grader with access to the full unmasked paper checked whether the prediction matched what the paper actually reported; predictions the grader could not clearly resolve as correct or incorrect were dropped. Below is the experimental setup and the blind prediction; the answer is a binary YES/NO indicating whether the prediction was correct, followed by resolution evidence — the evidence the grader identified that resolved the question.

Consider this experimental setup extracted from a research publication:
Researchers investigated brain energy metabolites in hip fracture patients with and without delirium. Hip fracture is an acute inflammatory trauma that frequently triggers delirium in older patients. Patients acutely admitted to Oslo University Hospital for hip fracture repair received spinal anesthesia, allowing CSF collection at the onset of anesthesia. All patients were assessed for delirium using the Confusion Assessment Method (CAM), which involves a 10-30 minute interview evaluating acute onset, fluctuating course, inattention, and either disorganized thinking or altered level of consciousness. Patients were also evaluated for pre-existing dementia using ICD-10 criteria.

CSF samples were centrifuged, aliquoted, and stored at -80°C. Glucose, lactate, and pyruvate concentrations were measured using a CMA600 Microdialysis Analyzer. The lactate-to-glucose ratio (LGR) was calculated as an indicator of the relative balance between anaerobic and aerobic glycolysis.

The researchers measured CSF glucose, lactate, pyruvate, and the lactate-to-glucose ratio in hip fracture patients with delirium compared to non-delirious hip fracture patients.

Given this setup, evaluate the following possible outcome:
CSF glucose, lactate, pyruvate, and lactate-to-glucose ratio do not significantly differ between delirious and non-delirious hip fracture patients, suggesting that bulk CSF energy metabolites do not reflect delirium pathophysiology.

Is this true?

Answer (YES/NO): NO